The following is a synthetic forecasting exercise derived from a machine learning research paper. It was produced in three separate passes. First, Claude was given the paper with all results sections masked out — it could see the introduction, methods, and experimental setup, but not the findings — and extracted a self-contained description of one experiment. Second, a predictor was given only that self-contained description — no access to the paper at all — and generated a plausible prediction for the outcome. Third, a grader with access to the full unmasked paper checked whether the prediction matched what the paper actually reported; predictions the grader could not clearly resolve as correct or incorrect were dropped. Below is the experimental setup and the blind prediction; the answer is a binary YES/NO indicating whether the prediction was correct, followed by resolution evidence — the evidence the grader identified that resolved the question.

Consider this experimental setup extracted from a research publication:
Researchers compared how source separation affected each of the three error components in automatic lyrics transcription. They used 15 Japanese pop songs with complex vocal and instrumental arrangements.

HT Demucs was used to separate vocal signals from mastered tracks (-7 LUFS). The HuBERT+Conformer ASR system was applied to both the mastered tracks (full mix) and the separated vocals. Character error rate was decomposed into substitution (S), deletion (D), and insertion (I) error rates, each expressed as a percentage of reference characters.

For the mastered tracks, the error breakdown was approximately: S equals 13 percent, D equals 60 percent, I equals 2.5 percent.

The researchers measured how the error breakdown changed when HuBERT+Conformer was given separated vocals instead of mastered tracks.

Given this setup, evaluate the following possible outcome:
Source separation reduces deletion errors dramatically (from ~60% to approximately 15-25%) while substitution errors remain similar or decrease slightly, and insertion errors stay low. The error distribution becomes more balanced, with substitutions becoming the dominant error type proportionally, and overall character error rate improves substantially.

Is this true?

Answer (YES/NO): NO